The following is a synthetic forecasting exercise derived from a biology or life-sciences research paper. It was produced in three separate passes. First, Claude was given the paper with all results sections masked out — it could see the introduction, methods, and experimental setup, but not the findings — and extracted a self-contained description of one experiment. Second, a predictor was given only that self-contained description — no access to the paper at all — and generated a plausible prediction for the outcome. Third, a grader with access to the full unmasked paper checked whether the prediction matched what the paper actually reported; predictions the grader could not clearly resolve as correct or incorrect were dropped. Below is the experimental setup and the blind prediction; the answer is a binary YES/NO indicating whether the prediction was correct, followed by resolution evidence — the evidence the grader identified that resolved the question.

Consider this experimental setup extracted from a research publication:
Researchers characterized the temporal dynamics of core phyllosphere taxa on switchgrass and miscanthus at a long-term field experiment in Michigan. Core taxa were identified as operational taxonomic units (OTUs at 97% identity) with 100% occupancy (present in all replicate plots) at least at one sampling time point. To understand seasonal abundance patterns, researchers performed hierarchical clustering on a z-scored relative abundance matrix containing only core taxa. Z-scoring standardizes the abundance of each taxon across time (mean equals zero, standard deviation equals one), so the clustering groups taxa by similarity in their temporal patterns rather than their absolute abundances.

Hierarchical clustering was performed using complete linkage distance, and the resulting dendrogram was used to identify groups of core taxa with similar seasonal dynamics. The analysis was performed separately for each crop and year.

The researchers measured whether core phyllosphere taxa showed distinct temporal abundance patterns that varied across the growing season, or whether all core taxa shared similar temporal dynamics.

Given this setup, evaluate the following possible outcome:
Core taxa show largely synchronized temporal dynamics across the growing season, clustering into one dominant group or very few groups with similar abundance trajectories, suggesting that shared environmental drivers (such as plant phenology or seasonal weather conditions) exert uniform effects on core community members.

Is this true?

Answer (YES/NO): NO